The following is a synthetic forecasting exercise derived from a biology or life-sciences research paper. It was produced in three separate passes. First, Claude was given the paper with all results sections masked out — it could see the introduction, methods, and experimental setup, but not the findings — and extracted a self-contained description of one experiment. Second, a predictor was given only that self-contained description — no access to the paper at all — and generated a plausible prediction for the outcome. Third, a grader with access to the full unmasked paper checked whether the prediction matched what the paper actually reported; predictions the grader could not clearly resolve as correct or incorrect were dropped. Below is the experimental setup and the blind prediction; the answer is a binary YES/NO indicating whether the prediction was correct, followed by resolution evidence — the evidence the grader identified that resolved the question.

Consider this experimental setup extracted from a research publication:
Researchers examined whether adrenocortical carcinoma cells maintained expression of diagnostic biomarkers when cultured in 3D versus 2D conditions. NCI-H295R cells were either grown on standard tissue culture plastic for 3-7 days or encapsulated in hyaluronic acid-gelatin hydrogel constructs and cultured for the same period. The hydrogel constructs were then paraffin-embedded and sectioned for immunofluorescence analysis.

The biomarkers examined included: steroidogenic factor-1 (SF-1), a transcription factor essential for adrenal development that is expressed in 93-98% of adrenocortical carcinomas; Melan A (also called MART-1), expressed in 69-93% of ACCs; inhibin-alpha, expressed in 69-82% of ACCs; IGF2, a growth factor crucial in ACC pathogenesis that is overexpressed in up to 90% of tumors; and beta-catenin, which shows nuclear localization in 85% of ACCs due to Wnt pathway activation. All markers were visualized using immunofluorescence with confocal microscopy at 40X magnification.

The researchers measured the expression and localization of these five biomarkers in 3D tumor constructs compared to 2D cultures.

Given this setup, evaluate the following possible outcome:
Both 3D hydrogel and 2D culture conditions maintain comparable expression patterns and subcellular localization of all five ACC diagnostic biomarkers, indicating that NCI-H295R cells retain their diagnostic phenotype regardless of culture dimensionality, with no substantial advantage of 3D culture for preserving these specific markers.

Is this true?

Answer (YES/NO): YES